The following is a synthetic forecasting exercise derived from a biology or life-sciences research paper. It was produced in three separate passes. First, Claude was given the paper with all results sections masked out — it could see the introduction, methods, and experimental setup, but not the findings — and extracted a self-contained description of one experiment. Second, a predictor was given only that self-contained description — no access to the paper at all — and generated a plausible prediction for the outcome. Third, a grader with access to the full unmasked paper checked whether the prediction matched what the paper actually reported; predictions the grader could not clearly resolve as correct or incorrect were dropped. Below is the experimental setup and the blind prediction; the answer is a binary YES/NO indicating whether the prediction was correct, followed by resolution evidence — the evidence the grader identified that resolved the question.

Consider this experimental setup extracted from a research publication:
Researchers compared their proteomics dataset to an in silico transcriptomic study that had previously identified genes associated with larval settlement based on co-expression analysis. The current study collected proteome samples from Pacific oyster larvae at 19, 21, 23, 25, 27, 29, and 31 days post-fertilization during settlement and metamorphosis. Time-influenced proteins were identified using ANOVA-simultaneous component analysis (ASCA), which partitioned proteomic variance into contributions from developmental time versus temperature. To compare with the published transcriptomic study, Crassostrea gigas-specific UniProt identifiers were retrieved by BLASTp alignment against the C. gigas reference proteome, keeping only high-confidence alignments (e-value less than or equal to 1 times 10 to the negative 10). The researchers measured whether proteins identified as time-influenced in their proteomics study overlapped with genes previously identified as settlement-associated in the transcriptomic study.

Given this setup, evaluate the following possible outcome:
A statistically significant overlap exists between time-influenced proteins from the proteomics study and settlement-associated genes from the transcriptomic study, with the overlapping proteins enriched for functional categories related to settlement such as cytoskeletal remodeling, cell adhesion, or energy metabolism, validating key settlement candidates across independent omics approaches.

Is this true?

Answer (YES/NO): NO